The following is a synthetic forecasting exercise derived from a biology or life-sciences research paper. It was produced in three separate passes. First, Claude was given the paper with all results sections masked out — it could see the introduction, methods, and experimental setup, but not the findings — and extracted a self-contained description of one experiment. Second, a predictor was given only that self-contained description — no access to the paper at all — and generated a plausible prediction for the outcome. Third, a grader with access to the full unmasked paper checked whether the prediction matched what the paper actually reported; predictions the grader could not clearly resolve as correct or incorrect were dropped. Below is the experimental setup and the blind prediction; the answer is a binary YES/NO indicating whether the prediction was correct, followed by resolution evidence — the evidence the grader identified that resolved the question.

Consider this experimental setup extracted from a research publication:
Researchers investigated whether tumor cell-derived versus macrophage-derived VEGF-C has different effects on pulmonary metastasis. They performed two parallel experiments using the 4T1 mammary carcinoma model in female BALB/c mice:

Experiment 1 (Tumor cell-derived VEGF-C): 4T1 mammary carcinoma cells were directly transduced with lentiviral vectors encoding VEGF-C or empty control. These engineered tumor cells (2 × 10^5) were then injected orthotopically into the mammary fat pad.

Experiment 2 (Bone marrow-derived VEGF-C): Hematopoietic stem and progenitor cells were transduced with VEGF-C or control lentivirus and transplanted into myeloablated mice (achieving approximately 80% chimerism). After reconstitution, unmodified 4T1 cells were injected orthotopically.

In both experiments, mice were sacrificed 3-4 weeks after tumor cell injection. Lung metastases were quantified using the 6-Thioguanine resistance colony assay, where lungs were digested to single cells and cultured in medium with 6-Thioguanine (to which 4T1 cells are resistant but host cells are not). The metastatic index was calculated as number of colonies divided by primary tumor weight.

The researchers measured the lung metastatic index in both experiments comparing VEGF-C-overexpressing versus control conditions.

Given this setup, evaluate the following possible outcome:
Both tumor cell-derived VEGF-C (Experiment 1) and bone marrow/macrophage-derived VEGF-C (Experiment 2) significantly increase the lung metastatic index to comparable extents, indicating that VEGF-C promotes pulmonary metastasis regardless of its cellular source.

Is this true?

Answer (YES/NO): NO